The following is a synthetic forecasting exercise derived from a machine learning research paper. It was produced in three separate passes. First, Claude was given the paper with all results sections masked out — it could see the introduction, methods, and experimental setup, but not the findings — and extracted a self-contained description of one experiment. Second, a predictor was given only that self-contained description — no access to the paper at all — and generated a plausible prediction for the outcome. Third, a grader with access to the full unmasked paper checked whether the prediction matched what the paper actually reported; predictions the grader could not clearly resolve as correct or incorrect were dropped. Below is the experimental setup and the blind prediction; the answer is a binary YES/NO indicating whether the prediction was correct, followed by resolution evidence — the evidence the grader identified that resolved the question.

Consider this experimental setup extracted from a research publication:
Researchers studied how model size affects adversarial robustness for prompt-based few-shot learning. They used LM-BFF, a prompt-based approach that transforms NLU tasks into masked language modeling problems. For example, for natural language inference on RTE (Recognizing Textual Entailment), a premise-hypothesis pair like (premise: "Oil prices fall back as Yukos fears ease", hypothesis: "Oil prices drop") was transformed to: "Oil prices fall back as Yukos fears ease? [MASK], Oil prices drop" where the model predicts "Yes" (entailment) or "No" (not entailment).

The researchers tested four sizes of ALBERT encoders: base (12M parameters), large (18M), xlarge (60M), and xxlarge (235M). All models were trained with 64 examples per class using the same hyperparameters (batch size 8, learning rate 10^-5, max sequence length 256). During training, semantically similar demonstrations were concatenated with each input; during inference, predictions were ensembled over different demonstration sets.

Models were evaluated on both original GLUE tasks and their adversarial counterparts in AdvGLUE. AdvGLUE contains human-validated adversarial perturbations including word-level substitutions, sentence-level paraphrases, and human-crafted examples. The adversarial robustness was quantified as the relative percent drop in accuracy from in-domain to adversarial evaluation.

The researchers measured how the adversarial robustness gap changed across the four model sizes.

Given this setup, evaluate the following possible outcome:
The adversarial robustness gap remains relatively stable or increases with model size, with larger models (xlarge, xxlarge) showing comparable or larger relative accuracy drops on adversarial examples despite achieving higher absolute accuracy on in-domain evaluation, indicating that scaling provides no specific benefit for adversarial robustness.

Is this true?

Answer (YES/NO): NO